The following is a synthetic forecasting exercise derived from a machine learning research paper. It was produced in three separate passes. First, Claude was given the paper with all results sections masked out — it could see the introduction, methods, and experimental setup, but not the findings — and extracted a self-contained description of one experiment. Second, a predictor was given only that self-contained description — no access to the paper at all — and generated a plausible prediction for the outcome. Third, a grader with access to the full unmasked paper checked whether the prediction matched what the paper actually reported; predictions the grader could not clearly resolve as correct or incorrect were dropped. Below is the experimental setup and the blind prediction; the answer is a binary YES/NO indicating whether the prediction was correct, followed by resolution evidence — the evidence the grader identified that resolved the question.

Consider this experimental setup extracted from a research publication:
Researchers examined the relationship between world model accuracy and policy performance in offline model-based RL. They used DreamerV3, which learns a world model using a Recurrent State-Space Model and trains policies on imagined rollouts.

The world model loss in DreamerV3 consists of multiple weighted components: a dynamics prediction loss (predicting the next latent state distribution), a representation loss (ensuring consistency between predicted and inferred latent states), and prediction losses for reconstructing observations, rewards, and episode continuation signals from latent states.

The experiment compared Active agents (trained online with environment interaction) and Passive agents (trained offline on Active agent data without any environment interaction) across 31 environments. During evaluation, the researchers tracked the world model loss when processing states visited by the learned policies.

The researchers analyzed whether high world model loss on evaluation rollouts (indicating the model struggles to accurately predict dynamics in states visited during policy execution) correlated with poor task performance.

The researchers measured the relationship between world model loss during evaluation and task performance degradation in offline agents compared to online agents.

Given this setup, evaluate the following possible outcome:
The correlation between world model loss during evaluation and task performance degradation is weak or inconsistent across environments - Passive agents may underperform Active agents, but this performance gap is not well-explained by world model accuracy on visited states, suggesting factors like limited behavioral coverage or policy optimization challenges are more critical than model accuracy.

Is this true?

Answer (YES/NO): NO